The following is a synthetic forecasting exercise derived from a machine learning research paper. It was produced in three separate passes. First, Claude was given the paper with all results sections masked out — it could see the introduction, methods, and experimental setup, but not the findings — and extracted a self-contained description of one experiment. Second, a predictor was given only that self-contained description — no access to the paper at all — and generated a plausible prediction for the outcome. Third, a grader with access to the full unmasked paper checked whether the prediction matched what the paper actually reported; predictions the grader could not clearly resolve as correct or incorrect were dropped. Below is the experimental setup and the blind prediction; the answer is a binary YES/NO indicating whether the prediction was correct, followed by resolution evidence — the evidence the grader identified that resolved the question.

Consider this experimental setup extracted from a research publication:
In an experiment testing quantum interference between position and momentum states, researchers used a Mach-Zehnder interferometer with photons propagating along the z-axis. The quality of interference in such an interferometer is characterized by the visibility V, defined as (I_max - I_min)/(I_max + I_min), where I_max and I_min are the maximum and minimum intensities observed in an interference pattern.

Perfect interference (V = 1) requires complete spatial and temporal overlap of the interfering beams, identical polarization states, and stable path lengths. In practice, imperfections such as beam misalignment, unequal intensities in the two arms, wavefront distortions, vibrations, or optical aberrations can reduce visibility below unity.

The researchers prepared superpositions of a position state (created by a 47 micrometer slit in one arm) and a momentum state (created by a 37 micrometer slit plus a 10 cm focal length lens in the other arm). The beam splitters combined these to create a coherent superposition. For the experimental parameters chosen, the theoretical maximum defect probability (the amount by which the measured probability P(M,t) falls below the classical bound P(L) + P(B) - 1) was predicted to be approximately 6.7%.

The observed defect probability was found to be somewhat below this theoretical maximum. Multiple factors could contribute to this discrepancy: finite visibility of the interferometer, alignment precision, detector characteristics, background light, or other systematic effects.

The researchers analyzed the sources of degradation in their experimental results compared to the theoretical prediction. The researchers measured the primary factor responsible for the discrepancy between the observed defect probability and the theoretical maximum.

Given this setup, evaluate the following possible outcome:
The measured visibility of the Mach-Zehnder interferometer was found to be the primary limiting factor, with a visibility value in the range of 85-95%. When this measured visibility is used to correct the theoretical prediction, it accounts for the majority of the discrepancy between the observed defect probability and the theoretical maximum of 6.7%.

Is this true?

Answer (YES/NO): YES